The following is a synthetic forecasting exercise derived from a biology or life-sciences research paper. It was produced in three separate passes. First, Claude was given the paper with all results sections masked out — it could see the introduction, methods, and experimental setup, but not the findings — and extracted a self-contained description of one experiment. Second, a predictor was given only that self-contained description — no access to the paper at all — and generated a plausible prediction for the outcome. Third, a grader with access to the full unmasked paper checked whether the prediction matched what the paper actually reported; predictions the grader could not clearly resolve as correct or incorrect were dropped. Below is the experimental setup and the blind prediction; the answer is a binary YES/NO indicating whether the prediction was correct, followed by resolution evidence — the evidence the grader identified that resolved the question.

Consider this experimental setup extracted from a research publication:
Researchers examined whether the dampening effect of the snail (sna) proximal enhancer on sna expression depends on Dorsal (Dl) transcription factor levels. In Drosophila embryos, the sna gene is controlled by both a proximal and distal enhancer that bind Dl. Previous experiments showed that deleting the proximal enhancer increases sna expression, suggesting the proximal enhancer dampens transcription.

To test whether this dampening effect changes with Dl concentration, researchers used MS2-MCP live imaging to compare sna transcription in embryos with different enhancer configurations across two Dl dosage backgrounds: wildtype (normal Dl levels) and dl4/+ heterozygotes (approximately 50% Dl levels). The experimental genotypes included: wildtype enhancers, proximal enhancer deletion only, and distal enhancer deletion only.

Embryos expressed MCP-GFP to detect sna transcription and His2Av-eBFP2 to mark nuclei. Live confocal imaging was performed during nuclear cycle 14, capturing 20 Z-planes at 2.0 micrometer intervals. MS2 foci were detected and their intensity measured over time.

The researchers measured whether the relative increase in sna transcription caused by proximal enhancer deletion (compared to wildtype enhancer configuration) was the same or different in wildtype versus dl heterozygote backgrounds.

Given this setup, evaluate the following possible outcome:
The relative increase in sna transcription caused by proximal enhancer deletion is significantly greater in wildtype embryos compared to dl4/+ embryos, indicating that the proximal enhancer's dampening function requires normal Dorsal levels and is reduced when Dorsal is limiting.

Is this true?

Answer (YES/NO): YES